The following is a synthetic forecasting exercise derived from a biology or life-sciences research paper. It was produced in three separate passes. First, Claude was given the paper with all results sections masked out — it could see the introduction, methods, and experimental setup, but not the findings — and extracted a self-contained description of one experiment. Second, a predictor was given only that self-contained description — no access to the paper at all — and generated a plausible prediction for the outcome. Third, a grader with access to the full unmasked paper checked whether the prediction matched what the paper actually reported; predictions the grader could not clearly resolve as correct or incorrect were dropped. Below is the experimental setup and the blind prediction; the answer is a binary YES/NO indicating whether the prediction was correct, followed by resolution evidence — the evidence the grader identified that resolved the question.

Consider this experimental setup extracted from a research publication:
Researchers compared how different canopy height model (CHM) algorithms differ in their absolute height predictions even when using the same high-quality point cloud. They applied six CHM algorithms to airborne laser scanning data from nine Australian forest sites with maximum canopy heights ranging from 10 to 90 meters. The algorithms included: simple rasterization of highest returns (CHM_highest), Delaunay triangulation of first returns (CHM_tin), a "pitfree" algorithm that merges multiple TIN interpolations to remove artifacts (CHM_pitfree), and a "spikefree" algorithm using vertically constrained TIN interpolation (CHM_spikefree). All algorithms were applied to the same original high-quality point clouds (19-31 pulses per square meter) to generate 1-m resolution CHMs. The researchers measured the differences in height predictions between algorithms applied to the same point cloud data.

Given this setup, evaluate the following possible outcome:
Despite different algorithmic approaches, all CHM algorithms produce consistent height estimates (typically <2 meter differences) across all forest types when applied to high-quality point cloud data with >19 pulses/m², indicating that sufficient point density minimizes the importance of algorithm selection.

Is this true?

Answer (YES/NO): NO